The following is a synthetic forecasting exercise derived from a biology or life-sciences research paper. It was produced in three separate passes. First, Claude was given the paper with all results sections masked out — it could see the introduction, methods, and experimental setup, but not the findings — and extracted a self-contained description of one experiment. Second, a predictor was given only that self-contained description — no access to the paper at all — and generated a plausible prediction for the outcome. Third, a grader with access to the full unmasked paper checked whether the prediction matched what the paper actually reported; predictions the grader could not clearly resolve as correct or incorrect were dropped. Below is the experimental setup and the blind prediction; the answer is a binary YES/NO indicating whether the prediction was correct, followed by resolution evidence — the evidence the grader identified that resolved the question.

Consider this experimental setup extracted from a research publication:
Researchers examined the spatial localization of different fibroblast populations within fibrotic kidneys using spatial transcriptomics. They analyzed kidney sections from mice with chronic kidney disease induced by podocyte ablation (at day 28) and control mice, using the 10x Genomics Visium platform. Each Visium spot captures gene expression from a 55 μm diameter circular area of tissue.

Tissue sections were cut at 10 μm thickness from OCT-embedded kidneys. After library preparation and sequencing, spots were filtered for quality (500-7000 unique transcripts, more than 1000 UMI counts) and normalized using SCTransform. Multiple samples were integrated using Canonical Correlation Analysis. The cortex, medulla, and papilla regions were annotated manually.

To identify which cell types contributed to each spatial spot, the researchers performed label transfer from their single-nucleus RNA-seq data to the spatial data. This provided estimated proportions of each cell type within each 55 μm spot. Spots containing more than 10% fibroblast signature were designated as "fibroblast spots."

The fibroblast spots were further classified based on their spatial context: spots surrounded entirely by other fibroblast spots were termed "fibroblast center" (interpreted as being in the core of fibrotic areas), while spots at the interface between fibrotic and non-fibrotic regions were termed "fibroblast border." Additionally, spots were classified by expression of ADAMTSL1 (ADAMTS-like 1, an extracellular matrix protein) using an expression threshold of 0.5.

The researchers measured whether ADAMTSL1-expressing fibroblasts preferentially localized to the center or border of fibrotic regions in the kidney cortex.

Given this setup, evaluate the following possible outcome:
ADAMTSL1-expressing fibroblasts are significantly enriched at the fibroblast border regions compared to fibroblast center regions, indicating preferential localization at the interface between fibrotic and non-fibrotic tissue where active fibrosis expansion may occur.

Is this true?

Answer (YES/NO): YES